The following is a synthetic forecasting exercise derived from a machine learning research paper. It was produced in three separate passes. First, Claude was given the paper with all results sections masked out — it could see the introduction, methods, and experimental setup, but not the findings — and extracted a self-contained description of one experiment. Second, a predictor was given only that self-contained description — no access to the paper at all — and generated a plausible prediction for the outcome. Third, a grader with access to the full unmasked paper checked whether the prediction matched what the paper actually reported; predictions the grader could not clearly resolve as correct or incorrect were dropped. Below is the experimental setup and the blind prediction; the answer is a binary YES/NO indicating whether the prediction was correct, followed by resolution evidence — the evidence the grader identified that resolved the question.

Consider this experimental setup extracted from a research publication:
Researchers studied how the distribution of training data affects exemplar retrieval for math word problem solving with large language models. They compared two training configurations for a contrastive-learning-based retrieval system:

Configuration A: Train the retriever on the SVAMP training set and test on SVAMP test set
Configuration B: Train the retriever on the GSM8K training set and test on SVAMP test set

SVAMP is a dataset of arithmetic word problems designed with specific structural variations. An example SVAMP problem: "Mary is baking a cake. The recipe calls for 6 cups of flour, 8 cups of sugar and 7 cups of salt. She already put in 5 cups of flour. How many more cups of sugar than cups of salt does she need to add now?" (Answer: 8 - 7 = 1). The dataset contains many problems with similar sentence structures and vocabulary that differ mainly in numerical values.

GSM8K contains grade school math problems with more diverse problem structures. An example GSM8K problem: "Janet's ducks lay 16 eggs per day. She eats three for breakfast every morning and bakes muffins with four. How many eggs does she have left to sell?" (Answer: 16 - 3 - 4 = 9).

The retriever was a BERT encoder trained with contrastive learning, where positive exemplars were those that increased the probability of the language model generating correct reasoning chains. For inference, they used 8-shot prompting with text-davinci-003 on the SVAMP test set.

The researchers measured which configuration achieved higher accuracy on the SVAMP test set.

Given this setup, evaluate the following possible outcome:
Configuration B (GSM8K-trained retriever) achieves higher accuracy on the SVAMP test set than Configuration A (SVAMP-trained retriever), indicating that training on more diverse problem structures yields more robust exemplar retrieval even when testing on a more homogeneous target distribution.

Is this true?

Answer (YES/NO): YES